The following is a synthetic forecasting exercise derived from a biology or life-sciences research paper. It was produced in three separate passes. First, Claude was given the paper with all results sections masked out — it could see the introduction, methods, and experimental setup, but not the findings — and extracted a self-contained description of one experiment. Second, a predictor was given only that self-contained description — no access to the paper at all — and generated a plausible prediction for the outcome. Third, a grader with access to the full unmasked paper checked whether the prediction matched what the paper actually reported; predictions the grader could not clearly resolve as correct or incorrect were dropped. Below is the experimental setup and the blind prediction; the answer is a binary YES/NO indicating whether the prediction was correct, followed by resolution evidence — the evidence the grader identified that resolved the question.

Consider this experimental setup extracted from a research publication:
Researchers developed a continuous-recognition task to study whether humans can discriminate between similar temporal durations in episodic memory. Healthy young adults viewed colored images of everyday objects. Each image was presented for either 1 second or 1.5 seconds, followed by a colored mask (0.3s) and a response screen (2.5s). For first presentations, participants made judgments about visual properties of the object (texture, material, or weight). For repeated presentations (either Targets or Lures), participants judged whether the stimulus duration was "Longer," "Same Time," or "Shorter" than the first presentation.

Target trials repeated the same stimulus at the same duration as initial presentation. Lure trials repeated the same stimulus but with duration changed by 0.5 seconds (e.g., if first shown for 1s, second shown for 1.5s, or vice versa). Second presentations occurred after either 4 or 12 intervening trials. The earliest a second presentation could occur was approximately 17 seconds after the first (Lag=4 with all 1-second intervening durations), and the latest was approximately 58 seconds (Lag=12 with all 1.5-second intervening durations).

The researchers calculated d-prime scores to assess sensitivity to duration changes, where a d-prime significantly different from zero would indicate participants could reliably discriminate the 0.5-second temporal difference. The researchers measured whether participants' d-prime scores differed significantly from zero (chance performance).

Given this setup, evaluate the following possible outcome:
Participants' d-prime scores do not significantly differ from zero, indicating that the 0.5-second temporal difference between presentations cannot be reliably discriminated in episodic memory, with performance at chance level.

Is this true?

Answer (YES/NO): NO